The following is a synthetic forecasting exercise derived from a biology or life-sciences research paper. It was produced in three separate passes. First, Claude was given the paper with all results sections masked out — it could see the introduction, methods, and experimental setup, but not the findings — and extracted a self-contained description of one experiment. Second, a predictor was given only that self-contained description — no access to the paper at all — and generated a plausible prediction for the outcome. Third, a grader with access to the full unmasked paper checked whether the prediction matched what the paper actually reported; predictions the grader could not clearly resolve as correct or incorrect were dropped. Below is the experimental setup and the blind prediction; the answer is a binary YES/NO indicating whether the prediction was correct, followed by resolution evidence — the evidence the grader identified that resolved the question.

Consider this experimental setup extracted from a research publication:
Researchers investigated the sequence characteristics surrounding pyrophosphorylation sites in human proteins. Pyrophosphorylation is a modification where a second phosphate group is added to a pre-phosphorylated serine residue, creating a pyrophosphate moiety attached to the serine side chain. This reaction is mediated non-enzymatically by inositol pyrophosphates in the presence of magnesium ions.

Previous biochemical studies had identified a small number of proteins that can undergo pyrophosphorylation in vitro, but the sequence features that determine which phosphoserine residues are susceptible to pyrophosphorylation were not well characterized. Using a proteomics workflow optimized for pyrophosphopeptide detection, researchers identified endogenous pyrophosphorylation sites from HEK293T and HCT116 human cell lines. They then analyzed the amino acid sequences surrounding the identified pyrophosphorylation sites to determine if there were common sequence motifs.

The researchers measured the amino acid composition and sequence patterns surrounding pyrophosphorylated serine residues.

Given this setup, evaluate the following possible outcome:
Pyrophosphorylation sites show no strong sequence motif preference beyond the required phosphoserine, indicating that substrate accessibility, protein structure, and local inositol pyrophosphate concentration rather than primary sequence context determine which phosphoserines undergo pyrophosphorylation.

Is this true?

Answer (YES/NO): NO